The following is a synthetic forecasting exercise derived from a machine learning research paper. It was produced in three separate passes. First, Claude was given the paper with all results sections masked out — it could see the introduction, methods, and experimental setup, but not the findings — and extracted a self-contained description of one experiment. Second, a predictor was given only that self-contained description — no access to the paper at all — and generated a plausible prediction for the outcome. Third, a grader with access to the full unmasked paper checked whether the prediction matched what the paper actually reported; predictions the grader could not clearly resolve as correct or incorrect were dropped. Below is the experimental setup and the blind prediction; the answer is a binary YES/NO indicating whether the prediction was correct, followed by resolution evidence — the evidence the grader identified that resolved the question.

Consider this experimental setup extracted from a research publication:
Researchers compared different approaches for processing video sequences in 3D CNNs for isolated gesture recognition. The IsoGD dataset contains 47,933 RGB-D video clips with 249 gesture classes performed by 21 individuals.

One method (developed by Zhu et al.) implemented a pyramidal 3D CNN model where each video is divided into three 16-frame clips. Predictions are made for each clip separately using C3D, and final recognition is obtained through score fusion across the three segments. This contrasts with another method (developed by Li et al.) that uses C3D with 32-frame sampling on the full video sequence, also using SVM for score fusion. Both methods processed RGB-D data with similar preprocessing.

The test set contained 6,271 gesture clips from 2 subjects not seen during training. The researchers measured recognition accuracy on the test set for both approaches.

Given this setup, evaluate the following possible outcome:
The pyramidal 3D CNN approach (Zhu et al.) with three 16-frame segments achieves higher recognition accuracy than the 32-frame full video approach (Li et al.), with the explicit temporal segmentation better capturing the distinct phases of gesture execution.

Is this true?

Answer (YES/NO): NO